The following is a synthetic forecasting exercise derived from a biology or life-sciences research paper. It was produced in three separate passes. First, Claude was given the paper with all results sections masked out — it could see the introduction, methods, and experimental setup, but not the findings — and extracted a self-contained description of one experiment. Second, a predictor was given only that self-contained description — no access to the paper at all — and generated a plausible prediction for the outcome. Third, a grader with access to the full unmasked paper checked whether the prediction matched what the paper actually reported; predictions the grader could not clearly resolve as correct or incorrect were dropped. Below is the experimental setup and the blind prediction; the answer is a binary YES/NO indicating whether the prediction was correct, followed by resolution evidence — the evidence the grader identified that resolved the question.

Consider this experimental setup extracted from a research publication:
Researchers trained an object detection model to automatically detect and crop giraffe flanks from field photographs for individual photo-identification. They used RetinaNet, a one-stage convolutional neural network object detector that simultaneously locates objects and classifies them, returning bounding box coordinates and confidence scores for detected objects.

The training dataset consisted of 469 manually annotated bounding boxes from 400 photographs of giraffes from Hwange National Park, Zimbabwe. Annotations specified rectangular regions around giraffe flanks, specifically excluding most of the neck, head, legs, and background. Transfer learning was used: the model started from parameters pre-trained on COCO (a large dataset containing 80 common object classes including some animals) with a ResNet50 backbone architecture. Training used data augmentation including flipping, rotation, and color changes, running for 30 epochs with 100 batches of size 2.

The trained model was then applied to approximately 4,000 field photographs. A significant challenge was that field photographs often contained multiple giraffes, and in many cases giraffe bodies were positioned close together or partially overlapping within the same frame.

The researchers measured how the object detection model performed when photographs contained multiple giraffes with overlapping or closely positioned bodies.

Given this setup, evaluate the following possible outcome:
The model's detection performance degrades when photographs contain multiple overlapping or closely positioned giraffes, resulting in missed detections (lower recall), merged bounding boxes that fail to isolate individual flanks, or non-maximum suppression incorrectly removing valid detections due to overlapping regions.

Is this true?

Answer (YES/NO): YES